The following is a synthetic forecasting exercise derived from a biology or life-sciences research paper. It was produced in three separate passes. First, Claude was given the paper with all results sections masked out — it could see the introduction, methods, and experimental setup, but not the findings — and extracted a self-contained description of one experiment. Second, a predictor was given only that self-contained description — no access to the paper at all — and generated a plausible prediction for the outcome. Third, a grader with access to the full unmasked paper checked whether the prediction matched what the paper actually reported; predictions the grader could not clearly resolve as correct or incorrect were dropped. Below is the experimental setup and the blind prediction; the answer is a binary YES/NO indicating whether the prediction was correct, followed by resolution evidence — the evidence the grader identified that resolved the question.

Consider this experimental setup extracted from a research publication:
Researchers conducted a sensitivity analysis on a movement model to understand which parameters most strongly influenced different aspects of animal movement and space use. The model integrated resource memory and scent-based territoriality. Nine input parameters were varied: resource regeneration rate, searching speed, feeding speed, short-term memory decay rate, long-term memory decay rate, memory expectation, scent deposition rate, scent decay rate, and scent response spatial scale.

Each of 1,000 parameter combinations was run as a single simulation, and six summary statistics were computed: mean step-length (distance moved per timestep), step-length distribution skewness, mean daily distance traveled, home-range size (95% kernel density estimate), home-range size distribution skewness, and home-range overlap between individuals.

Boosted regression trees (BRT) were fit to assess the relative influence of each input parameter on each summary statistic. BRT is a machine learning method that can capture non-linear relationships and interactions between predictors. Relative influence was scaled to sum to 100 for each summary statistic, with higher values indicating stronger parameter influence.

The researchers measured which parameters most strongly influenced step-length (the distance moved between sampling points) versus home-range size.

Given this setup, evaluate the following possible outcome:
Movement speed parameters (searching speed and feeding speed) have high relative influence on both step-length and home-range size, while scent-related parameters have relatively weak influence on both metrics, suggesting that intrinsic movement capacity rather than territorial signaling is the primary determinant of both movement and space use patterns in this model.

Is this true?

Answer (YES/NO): NO